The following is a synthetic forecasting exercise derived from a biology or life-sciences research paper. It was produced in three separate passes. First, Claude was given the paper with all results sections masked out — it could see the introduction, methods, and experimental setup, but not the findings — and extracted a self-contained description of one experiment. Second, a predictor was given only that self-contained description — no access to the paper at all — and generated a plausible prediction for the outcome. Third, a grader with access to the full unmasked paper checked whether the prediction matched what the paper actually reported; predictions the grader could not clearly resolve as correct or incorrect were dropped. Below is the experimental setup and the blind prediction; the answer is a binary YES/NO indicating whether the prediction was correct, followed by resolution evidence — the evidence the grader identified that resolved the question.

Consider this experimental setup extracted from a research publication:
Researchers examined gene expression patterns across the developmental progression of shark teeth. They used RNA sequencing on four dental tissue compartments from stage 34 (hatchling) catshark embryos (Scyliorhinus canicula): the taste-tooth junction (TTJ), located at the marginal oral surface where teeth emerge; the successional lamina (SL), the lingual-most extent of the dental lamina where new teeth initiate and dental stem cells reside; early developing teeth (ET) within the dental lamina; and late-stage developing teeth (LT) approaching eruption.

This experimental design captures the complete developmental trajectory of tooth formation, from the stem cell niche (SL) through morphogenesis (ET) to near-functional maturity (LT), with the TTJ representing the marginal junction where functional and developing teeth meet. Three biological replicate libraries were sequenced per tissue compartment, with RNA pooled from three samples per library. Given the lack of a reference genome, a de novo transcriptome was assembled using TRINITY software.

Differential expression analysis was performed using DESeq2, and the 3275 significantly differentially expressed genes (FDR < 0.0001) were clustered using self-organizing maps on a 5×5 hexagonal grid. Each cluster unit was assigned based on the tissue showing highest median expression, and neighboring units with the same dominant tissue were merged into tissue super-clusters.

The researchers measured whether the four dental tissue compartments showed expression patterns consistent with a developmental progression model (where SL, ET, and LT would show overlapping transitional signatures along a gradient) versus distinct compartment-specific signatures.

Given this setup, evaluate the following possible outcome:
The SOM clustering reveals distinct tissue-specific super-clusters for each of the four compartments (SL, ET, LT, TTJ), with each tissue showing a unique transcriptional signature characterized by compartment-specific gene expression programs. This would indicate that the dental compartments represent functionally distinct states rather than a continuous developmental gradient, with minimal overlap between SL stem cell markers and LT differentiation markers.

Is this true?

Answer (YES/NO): NO